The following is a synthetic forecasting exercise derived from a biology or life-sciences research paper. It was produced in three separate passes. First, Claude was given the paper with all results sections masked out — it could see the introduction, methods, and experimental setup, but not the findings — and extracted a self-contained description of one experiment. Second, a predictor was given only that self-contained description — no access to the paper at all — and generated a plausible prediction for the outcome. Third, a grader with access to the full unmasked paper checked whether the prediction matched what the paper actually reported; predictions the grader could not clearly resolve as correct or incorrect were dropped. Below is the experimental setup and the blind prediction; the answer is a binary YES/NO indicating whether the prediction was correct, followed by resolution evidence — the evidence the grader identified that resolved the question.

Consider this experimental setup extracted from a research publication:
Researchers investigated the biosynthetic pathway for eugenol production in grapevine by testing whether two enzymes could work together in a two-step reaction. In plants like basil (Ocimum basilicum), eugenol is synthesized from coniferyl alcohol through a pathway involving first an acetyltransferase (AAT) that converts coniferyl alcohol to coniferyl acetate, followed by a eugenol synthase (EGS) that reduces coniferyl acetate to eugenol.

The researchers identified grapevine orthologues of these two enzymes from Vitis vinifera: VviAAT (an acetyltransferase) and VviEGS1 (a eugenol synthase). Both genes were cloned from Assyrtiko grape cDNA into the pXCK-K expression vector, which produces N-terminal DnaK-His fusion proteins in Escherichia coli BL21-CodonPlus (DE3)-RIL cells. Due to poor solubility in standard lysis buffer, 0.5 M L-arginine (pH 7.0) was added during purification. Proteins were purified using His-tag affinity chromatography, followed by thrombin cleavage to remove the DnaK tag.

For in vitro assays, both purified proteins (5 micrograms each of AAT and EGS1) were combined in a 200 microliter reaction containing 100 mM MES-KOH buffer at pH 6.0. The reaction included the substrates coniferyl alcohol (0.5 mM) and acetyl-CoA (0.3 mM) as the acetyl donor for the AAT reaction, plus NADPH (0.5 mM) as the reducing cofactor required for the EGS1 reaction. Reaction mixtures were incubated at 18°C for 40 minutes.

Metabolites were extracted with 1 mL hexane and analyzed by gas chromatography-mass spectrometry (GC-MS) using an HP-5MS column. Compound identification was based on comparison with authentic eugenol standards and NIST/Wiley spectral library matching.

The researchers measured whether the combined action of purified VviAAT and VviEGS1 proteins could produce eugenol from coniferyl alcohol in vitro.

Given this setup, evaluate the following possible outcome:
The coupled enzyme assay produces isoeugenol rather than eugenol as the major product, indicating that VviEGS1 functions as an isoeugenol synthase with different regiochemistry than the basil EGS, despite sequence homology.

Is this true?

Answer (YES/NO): NO